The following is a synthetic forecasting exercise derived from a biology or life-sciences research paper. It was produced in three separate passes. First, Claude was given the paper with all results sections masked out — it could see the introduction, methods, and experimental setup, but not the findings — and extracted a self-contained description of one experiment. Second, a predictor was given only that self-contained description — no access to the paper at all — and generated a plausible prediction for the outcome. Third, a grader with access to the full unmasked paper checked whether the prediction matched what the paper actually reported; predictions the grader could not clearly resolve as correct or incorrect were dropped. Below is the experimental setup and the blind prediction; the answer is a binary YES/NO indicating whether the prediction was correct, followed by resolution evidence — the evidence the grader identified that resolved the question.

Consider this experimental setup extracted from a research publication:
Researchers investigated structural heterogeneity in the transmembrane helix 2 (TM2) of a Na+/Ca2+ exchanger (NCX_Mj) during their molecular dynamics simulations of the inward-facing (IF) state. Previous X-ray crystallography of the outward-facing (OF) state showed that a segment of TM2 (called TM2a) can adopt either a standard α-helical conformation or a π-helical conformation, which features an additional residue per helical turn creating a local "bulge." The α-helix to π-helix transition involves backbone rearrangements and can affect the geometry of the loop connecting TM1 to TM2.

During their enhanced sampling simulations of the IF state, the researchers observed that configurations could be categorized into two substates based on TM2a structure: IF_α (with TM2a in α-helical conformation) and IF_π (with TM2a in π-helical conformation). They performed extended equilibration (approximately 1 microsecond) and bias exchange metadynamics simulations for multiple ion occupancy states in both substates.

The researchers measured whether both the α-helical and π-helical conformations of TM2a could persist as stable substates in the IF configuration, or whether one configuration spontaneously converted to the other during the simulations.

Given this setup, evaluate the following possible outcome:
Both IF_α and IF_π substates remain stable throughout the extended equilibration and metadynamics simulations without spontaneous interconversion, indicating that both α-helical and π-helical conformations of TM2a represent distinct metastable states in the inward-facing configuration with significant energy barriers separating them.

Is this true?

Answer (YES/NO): YES